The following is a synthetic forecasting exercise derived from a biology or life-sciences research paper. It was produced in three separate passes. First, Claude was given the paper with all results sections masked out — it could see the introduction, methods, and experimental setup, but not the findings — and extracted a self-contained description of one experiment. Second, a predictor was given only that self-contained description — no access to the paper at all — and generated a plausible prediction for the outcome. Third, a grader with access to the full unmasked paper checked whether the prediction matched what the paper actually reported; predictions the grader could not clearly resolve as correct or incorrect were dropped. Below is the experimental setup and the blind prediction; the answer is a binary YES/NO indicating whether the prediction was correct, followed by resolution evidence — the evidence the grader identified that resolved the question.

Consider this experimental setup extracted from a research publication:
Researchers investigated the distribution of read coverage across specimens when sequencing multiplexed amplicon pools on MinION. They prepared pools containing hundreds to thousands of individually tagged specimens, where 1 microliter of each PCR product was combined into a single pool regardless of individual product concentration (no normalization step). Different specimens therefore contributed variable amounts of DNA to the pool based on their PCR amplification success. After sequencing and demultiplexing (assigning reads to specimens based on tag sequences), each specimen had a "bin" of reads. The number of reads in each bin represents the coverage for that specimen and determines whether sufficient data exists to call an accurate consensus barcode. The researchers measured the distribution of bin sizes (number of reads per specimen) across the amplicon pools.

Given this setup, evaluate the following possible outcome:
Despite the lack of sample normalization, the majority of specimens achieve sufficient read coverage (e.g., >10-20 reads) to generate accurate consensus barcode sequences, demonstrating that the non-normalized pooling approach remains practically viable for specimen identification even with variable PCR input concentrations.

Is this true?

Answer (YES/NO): YES